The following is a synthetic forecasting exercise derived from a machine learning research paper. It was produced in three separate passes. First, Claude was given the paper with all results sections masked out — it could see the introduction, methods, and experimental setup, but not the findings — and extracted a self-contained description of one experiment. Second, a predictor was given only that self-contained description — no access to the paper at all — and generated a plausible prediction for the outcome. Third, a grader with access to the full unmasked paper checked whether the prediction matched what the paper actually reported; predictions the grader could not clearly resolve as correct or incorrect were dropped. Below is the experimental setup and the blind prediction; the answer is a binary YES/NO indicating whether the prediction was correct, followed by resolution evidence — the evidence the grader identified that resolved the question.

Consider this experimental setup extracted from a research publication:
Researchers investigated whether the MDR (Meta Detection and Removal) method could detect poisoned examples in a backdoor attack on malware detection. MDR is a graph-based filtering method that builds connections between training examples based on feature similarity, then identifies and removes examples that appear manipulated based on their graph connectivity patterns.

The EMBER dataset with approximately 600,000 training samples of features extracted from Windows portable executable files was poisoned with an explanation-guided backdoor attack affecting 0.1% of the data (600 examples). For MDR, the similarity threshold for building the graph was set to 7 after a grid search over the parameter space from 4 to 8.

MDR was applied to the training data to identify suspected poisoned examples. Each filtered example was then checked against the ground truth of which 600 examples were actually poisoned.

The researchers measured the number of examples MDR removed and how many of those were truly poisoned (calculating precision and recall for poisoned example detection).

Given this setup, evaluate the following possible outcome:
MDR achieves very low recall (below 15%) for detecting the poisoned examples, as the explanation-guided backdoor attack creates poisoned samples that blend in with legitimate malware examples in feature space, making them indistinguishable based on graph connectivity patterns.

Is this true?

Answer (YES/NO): YES